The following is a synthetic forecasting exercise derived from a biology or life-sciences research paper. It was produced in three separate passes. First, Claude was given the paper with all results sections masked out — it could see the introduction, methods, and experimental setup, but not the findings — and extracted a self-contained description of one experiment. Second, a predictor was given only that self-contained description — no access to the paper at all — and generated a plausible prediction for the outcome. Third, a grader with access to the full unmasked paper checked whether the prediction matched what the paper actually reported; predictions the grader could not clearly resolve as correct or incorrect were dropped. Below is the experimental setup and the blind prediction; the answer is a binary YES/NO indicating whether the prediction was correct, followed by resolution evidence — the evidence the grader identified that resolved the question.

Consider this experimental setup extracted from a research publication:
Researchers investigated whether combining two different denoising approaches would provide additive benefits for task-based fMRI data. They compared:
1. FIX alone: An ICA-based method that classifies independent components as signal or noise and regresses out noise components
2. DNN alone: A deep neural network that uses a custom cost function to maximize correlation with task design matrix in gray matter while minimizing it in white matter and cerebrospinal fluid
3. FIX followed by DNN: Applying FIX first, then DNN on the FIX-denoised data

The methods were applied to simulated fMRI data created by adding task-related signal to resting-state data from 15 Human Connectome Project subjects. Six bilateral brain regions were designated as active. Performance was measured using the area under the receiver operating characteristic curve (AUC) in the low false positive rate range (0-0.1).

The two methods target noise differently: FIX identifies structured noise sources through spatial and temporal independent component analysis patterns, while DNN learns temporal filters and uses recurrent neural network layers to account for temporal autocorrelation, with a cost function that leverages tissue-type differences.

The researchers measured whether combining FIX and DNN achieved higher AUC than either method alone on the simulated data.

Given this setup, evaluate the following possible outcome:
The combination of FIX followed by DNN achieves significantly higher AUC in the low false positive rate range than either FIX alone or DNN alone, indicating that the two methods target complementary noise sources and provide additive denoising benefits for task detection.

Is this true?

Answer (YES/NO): YES